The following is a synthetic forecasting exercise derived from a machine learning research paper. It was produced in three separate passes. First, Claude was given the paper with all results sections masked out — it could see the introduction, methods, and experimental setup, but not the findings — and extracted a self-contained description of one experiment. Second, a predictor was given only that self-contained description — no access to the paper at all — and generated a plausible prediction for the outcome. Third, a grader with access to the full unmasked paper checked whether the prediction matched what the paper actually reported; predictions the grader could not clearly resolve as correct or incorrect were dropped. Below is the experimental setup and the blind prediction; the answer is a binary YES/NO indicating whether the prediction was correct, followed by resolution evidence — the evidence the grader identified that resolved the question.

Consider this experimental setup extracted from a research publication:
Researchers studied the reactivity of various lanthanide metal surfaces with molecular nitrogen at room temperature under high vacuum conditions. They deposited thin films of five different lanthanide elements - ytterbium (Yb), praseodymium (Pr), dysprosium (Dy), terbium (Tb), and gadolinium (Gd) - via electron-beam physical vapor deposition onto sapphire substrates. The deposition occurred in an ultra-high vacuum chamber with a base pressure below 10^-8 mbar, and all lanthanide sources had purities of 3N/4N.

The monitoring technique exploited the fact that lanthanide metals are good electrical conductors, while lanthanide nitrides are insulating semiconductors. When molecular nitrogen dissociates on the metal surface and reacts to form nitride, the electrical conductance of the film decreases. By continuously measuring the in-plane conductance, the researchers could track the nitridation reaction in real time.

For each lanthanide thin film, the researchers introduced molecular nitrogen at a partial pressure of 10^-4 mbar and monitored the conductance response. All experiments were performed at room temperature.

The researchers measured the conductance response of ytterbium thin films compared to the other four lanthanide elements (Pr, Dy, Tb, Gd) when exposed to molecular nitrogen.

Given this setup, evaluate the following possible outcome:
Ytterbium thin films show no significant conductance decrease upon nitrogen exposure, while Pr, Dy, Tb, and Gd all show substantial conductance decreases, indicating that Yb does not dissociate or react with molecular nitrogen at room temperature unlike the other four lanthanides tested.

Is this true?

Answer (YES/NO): YES